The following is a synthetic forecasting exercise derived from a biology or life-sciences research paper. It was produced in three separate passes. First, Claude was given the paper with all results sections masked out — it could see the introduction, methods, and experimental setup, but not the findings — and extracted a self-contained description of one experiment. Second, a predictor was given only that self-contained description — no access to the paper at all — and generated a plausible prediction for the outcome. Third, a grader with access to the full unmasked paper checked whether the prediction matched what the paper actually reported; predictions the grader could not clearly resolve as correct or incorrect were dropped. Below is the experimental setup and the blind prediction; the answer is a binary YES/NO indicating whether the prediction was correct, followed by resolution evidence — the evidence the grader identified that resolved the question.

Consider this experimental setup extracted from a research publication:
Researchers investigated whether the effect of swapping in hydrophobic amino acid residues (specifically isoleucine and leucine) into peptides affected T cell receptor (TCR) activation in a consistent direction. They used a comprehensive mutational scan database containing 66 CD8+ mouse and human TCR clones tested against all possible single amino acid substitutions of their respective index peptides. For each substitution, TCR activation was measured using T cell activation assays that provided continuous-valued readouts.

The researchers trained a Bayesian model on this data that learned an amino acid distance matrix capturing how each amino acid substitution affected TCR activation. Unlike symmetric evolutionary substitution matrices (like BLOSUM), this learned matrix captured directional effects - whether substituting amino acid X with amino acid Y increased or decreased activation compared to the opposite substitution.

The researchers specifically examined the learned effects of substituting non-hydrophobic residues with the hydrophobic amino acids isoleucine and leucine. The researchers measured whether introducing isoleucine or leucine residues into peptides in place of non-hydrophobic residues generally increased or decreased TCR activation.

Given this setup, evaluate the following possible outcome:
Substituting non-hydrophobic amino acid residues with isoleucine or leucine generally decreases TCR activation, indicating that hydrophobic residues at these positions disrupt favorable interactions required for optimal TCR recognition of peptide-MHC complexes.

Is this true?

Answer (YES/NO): NO